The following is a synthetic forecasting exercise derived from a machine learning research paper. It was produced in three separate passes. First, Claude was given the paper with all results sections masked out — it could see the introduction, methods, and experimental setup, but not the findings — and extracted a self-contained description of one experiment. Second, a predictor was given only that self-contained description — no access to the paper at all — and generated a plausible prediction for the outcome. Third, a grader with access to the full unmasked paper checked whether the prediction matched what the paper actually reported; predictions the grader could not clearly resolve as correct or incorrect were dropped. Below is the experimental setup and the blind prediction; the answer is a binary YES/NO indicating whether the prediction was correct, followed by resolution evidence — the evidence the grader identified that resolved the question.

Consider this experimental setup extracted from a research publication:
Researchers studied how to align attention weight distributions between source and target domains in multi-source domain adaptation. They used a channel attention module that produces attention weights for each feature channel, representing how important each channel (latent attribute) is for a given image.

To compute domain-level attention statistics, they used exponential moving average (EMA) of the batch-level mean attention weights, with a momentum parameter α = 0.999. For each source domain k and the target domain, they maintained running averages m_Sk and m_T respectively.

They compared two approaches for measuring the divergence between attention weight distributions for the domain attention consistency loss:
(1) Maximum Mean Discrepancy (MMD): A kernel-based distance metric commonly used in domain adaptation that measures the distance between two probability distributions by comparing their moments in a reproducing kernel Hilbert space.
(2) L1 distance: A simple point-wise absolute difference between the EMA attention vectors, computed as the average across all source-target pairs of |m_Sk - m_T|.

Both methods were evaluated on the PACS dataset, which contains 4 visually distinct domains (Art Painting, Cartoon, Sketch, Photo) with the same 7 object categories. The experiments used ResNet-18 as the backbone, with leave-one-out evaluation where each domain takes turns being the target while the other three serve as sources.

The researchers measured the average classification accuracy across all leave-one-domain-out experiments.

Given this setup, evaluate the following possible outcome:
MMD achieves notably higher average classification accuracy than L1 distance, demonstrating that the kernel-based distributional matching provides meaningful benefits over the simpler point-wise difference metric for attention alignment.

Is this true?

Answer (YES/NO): NO